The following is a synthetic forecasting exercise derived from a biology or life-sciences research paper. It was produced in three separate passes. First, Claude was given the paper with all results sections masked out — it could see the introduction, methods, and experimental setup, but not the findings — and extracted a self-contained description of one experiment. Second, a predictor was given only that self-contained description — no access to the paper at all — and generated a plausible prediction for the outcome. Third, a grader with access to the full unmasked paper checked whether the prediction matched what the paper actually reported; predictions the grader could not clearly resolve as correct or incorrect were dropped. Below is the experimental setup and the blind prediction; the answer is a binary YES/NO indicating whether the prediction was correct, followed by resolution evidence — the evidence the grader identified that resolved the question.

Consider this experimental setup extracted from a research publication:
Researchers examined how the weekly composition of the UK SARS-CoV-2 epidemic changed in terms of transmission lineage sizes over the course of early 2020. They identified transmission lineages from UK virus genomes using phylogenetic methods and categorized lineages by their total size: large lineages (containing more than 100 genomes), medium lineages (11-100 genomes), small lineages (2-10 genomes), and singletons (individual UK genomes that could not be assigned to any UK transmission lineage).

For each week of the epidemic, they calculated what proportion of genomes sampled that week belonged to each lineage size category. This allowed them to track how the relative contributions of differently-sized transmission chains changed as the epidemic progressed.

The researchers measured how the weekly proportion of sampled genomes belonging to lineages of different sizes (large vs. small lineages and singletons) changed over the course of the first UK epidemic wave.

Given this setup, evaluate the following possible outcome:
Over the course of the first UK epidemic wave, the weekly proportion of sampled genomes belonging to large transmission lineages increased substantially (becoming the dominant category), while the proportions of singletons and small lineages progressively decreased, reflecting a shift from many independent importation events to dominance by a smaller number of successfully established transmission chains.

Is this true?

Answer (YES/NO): NO